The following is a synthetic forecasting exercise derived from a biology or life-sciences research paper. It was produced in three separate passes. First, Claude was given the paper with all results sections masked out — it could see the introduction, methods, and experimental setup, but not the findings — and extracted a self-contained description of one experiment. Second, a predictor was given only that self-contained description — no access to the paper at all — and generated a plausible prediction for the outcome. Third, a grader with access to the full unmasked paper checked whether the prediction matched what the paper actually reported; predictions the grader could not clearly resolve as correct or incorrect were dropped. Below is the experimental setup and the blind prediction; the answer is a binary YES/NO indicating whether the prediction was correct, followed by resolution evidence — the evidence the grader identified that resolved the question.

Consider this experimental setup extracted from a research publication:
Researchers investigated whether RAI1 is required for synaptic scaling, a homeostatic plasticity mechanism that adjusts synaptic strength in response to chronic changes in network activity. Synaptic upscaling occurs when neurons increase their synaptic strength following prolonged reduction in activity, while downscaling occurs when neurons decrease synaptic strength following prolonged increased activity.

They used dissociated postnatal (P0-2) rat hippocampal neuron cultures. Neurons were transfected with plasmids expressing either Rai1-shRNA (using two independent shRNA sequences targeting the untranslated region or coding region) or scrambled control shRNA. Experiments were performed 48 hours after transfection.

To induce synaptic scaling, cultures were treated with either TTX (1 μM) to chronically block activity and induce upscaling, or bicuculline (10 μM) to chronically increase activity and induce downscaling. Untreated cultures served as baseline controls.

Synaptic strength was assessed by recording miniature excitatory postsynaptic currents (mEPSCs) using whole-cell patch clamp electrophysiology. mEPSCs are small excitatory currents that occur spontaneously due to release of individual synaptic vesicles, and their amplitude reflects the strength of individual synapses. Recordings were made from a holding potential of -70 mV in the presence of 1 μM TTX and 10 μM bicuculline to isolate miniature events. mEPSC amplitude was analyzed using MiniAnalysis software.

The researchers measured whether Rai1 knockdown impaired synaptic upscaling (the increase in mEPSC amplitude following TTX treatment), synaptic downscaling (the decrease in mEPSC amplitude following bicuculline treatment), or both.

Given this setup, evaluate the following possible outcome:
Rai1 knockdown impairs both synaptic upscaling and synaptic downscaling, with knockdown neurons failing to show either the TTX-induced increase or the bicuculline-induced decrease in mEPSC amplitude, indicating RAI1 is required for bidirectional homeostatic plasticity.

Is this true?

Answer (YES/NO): NO